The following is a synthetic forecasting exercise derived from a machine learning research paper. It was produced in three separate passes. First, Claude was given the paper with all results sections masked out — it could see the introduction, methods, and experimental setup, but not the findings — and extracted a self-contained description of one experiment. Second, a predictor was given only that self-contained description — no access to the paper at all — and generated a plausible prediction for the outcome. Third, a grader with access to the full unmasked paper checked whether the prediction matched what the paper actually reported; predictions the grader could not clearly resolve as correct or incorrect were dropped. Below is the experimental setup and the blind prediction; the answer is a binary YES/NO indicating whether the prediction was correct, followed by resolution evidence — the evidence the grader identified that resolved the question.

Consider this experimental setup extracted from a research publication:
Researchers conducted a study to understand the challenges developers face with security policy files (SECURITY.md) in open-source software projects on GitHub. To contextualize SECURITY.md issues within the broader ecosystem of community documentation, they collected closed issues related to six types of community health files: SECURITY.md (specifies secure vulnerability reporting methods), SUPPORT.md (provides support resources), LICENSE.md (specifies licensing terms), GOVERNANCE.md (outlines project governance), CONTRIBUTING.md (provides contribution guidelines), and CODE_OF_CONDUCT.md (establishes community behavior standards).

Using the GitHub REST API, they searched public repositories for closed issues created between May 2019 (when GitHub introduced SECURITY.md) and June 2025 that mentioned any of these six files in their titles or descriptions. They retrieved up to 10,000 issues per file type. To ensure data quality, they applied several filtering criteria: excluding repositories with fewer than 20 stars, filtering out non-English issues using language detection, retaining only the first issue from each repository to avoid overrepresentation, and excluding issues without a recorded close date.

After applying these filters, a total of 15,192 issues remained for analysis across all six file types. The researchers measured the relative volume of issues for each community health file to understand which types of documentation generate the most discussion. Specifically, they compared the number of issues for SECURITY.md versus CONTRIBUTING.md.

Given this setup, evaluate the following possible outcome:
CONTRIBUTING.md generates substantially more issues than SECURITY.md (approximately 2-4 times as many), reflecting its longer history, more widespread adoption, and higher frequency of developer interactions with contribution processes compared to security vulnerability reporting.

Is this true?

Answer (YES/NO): YES